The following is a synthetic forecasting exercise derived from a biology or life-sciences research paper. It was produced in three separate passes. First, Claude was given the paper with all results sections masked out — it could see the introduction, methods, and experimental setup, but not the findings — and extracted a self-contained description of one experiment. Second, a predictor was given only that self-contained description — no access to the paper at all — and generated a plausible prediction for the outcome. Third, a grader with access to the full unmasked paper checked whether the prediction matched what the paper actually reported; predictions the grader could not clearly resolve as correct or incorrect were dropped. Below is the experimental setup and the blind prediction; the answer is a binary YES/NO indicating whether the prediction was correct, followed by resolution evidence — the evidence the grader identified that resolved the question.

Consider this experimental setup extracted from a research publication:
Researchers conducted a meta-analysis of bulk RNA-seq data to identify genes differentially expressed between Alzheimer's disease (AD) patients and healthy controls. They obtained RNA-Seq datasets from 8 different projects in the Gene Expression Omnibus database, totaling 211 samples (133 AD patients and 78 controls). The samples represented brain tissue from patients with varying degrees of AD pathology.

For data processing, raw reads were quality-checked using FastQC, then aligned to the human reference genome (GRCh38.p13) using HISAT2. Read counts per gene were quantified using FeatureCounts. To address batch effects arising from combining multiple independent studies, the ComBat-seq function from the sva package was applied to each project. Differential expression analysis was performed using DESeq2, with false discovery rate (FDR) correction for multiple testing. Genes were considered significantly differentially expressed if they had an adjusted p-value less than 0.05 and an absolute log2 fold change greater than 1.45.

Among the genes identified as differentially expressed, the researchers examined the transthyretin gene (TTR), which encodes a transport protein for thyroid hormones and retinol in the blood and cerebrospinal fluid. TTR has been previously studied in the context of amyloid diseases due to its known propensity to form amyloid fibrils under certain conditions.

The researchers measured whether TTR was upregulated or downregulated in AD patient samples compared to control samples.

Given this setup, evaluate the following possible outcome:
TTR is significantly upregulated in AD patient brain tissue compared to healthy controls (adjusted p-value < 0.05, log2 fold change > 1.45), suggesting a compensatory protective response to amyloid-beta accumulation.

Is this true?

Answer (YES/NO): NO